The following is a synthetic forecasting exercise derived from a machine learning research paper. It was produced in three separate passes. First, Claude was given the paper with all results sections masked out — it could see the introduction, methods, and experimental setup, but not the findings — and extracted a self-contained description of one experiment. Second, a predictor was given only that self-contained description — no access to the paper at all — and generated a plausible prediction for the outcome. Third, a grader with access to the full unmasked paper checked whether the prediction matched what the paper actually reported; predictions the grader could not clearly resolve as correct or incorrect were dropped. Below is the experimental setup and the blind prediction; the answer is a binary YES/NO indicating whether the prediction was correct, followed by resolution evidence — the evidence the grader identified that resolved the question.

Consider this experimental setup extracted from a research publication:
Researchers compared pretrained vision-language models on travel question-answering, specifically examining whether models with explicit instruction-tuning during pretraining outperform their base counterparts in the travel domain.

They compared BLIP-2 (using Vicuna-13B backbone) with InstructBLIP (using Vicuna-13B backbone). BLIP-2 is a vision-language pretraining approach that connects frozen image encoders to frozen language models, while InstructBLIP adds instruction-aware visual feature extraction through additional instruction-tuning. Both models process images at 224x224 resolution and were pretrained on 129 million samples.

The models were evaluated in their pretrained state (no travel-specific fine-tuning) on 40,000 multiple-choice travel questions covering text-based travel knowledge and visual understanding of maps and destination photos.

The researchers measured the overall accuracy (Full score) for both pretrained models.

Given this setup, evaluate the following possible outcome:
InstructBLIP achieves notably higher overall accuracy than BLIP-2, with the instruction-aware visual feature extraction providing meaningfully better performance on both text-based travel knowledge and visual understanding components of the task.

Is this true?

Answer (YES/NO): YES